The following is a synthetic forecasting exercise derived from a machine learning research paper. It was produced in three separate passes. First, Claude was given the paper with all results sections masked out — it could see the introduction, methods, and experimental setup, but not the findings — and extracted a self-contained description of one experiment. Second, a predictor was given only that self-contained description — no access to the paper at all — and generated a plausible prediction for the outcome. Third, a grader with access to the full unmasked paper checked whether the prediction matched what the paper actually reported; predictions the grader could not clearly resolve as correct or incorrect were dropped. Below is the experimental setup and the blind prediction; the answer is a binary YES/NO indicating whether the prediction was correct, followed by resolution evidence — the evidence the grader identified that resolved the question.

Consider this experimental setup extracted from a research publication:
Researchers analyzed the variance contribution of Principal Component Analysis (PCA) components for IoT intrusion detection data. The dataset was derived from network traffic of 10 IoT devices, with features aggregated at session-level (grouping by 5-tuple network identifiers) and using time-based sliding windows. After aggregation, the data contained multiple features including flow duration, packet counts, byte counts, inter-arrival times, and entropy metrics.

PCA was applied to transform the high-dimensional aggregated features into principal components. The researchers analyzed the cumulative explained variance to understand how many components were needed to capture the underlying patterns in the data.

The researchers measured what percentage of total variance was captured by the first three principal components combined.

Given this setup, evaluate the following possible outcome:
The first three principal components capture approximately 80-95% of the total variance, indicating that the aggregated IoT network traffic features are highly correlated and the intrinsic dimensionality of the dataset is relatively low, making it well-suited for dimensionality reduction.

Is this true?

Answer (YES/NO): NO